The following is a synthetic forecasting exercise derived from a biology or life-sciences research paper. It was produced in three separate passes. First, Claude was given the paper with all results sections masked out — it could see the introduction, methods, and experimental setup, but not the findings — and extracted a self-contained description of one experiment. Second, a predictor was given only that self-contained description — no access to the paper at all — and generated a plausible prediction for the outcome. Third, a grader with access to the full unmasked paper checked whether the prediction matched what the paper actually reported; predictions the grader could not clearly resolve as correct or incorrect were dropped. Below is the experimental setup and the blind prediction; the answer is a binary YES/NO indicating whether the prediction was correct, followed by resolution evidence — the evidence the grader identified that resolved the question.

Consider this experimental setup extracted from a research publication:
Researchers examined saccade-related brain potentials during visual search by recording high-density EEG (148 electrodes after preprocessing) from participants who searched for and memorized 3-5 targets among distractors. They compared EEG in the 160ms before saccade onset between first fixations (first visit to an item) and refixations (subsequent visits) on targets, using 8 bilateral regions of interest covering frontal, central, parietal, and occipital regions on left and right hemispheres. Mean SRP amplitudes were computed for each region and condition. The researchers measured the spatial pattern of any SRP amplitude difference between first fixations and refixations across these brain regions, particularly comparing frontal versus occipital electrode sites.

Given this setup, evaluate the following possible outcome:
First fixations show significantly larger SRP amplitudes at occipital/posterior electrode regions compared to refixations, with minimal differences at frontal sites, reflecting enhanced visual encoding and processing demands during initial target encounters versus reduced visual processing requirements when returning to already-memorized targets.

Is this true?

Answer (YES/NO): NO